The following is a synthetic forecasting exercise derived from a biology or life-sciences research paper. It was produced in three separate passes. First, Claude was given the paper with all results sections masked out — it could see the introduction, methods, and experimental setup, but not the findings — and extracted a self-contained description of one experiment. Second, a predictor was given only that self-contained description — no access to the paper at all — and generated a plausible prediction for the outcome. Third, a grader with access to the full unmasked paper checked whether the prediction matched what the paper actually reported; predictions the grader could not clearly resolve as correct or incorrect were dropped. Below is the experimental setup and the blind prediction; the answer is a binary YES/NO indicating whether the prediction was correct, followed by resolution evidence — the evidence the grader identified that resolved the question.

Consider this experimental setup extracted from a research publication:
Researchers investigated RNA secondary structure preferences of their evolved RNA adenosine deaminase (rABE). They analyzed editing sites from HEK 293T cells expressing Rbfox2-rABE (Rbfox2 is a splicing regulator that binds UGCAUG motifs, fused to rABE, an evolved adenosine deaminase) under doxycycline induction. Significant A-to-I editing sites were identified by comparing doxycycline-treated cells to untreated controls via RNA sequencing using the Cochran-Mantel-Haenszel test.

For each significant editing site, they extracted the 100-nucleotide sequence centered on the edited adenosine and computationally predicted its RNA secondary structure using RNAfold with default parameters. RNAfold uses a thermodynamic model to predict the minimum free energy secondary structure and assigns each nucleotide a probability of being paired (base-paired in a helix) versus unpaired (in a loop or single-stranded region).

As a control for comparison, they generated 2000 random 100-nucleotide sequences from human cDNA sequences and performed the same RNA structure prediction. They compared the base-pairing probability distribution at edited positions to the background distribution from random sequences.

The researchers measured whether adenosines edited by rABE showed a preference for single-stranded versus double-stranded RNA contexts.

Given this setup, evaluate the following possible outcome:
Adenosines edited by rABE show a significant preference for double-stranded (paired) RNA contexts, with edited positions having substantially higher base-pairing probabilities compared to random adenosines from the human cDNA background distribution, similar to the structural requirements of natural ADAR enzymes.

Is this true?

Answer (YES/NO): NO